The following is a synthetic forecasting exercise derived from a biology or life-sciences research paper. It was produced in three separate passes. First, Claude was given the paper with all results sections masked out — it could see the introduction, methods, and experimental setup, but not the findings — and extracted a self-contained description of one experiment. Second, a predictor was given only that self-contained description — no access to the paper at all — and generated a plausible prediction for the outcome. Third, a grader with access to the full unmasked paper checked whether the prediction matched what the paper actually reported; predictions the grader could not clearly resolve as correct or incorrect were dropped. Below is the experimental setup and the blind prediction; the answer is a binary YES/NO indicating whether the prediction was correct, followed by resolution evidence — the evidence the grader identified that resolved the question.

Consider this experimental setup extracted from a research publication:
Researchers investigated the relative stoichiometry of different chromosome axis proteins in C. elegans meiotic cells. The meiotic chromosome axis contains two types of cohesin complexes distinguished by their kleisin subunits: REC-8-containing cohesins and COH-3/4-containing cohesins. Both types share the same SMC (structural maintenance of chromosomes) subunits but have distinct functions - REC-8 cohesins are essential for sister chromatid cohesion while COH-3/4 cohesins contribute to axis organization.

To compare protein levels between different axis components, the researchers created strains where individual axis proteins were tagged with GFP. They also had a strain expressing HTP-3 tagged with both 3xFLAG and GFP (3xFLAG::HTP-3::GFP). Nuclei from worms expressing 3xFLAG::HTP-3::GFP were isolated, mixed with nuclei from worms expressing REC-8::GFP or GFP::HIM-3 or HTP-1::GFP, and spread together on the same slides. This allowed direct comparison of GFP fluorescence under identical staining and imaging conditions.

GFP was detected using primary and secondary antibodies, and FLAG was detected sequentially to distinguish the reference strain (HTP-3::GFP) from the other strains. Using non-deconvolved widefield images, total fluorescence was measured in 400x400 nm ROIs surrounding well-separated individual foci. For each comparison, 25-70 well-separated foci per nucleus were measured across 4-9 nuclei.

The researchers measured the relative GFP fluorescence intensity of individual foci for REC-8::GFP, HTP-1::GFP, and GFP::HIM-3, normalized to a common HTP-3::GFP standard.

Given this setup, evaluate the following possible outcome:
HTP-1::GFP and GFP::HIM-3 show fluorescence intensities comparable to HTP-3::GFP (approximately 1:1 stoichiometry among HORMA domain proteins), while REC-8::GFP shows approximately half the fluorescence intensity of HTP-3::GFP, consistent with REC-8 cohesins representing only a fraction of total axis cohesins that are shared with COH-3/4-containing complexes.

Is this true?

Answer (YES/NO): NO